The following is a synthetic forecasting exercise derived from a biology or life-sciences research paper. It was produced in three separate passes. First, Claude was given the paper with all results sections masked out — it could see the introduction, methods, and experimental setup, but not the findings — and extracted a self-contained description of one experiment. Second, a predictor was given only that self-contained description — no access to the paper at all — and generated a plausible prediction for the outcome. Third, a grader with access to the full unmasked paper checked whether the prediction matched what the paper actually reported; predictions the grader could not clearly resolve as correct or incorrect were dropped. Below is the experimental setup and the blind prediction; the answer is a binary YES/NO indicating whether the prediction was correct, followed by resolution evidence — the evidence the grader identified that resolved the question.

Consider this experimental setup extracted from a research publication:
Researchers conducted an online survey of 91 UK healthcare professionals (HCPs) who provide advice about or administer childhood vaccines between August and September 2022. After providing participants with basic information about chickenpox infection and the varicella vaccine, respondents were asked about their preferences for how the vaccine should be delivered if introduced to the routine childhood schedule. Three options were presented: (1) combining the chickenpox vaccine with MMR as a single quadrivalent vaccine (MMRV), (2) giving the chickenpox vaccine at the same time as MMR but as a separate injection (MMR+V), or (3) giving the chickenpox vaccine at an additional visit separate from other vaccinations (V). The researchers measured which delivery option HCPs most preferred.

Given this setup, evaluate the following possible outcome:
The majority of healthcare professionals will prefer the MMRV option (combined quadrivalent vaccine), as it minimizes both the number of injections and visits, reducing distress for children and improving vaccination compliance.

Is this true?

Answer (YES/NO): NO